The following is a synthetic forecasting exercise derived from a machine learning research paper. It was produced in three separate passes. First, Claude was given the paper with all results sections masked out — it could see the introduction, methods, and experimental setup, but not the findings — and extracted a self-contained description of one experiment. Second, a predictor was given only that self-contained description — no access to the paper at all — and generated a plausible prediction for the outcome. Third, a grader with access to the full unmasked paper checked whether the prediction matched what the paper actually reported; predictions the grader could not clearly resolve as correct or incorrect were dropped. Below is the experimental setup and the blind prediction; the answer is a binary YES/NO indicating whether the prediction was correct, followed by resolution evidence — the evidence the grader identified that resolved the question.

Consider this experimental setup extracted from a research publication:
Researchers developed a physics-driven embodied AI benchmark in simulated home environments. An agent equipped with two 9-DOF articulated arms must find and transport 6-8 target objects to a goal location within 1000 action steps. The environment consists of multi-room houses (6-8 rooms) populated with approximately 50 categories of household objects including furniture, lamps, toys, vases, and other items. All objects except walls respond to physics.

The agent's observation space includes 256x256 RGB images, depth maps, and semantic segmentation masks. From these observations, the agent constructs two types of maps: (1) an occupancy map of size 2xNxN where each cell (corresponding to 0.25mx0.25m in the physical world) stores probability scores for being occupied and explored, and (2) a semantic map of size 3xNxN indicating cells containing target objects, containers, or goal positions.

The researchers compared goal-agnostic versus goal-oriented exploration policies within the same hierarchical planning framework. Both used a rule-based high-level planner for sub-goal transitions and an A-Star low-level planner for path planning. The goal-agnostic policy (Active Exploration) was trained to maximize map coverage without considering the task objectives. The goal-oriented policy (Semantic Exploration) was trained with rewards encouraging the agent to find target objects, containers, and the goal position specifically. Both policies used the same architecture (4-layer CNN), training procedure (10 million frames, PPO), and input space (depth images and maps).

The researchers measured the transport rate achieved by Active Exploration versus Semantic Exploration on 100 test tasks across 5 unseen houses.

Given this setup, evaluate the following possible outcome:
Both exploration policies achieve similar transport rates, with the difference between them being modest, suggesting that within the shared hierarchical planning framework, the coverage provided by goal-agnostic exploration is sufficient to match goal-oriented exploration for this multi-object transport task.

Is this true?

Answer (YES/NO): YES